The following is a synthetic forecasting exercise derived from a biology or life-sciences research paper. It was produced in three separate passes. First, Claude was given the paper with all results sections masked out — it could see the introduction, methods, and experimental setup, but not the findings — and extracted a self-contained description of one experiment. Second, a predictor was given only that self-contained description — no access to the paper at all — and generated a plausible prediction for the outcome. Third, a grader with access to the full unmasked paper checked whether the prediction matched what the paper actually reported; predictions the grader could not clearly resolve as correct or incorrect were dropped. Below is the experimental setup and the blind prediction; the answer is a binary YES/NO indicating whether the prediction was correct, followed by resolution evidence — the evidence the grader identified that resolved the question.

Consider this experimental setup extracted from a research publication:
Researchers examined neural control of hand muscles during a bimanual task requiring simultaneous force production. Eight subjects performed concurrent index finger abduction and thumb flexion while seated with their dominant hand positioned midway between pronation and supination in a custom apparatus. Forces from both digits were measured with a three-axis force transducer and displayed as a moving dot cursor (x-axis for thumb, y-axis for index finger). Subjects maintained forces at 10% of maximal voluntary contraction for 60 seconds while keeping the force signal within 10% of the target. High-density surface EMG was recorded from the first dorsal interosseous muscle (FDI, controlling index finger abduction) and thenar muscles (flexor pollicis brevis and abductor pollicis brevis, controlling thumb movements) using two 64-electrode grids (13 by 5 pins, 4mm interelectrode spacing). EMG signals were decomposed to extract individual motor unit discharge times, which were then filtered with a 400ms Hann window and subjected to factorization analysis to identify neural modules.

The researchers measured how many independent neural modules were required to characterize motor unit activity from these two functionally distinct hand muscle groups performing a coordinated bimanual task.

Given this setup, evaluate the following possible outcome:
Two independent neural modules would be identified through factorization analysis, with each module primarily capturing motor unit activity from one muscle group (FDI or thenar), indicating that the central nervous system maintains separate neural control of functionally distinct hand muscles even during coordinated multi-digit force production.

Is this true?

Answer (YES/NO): YES